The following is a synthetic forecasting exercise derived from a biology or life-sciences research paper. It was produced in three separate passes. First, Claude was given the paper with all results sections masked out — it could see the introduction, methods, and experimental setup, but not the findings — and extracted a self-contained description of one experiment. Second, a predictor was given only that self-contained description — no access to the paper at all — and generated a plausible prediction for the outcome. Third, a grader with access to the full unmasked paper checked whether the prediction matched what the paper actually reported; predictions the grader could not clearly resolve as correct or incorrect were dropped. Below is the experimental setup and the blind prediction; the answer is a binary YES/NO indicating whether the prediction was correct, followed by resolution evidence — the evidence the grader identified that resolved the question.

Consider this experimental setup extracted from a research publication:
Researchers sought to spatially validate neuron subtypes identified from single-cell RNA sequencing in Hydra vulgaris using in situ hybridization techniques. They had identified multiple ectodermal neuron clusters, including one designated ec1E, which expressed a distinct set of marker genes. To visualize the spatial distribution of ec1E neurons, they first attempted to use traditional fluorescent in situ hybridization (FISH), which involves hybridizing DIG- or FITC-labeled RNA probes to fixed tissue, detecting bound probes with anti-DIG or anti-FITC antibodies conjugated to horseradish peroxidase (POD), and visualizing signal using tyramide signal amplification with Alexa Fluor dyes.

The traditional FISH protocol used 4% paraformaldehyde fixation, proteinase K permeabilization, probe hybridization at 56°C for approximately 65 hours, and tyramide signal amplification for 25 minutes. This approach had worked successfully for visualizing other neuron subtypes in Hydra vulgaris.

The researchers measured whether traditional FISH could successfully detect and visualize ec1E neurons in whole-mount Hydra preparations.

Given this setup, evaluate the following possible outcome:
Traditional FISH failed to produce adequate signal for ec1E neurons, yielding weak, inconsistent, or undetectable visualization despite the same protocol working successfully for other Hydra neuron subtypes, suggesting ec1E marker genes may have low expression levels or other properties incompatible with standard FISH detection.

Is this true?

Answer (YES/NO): YES